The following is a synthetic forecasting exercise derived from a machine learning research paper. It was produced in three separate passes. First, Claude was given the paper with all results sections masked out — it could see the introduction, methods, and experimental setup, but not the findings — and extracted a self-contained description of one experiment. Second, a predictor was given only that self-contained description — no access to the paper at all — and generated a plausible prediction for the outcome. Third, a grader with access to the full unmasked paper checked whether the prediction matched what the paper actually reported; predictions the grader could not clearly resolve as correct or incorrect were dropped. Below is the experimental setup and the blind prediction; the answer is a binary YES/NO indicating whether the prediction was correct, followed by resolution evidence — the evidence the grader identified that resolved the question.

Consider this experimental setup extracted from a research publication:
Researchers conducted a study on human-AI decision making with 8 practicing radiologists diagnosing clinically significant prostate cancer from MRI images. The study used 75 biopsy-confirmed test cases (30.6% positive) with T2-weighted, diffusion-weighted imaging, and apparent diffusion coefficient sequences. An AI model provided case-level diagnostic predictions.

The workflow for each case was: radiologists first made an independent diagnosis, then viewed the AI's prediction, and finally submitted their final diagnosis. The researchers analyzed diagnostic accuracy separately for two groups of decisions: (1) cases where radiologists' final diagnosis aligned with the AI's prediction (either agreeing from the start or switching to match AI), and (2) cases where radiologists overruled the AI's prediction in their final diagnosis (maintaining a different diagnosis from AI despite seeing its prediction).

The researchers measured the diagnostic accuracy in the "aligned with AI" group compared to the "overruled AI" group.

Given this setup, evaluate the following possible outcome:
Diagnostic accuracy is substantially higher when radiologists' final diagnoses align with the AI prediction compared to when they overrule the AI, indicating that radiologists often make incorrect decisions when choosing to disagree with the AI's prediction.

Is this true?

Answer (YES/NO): YES